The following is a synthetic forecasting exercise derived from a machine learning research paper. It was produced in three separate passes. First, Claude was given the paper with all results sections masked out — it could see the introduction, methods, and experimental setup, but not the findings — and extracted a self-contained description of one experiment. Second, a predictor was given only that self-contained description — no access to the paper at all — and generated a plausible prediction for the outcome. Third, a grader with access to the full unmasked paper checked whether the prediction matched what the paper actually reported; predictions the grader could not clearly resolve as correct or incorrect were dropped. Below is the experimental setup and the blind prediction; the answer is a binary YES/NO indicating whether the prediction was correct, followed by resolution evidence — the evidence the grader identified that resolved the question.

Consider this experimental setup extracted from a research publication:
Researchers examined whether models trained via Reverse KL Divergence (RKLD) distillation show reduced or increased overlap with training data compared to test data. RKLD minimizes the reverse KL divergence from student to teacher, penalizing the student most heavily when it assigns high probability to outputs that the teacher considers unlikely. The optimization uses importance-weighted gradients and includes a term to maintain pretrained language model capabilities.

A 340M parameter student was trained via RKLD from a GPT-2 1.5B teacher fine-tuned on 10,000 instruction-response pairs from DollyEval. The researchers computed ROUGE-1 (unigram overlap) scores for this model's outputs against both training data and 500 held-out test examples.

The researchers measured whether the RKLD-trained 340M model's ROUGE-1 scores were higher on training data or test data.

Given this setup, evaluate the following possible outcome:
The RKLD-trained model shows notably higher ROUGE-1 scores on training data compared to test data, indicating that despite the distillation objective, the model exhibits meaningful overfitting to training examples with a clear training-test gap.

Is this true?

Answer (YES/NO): YES